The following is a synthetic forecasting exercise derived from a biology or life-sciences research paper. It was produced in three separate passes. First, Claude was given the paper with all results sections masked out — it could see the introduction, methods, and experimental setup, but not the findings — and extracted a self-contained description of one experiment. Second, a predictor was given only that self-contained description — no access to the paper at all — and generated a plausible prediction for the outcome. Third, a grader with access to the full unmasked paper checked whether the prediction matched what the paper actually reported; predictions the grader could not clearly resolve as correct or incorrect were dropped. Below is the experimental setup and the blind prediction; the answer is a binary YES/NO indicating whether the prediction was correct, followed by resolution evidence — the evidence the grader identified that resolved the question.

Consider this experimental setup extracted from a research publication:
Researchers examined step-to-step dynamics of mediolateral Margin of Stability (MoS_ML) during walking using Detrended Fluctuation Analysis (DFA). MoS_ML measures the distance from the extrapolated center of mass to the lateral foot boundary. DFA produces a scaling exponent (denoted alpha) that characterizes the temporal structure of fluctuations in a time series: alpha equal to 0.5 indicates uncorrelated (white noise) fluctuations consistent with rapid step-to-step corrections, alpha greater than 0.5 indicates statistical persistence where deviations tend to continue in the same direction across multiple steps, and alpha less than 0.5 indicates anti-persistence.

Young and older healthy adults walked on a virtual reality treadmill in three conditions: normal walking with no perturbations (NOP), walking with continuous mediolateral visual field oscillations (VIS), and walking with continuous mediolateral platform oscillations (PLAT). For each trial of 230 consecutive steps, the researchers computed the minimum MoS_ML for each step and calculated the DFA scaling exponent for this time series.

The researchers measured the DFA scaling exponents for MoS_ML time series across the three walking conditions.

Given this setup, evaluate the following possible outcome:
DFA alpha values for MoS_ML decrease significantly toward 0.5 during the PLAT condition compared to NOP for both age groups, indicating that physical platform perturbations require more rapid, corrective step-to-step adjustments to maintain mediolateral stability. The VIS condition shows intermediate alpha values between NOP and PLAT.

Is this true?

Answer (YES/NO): NO